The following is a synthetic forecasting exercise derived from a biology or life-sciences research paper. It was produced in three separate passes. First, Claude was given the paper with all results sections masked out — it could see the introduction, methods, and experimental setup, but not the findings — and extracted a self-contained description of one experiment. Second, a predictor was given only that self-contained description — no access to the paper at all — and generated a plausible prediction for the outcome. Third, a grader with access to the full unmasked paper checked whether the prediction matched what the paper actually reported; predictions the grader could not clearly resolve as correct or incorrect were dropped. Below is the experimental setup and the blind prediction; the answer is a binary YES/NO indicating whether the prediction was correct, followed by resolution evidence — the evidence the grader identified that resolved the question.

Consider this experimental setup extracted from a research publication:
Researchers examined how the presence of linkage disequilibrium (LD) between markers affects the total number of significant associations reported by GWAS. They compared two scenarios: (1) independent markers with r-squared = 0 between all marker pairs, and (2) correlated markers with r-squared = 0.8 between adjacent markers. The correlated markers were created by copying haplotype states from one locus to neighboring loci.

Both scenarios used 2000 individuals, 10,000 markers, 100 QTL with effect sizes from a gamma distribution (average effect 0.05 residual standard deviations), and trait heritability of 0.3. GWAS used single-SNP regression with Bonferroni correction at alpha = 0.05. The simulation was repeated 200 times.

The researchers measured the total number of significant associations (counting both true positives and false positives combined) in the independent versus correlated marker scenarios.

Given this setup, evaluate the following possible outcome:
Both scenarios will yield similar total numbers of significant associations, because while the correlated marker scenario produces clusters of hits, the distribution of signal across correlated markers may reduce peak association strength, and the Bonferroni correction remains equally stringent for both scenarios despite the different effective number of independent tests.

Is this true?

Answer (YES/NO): NO